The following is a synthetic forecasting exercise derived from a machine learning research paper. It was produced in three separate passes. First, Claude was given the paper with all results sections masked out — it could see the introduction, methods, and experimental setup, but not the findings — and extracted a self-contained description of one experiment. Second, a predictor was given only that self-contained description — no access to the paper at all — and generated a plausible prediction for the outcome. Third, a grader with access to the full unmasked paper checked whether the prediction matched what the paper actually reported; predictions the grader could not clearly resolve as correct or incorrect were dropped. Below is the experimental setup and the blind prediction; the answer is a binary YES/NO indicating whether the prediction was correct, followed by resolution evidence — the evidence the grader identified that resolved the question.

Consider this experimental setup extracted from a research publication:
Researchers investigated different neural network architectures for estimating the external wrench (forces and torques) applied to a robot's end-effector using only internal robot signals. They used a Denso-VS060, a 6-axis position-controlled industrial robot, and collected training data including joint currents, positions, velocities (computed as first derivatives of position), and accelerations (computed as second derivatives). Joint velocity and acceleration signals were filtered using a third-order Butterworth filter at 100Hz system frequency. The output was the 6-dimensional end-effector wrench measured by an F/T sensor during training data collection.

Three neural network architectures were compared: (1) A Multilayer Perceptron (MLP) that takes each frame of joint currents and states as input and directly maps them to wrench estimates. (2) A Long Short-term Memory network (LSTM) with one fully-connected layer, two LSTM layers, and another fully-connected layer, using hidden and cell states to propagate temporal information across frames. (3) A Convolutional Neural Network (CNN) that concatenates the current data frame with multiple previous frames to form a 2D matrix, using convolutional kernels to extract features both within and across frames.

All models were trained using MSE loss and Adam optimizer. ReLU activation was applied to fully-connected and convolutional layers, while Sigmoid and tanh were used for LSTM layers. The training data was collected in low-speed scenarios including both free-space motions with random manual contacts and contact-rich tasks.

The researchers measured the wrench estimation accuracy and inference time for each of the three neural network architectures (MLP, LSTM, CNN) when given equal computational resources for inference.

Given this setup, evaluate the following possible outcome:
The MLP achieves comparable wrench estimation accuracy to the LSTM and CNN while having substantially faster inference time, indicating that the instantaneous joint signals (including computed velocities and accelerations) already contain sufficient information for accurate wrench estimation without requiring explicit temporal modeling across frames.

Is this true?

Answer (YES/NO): NO